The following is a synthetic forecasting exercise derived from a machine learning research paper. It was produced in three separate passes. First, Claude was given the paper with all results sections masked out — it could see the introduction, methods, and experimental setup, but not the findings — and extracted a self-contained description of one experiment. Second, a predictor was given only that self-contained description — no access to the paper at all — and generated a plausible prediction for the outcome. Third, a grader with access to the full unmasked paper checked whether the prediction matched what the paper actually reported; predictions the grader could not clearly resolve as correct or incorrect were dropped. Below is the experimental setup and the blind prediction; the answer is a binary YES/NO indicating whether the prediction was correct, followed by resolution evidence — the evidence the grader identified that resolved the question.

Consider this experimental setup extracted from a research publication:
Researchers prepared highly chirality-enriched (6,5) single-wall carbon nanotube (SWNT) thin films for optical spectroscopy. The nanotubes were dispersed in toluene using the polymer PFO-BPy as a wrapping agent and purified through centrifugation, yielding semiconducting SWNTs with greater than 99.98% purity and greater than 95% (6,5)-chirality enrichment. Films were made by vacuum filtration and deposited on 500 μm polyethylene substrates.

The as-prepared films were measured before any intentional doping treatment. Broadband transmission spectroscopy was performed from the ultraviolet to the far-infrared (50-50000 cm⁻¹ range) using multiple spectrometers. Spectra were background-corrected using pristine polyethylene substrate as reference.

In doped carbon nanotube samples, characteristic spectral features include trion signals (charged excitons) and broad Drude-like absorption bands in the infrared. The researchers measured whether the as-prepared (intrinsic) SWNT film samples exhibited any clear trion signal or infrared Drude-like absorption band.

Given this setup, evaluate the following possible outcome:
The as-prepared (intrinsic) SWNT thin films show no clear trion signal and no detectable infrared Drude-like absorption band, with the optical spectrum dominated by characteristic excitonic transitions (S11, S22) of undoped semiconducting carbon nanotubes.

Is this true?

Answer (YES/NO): YES